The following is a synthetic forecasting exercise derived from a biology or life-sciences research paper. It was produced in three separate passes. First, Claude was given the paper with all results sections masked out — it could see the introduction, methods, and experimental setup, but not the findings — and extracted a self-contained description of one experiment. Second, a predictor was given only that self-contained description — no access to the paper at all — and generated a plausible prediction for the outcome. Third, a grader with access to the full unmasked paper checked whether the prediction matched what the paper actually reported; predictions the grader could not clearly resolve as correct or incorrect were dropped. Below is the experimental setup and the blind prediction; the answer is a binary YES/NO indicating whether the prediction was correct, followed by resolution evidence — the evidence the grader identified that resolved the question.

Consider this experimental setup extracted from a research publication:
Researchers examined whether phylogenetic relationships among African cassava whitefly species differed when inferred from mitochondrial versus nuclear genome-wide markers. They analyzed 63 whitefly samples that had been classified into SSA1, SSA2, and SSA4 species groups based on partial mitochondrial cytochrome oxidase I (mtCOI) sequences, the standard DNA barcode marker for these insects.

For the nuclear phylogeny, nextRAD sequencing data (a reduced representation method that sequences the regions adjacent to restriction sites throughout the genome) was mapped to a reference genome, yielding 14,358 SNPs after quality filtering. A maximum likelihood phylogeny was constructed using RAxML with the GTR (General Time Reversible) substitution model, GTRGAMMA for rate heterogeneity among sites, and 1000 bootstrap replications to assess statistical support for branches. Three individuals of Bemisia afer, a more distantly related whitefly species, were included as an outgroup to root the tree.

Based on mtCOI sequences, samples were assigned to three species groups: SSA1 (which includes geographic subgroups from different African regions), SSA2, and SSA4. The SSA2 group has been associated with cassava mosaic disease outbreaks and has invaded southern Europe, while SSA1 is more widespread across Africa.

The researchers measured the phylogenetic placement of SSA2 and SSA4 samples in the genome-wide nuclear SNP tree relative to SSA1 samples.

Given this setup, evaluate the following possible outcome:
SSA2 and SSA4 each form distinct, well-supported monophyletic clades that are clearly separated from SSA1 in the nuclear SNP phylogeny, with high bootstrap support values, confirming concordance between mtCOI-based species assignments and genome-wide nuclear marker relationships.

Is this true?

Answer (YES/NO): NO